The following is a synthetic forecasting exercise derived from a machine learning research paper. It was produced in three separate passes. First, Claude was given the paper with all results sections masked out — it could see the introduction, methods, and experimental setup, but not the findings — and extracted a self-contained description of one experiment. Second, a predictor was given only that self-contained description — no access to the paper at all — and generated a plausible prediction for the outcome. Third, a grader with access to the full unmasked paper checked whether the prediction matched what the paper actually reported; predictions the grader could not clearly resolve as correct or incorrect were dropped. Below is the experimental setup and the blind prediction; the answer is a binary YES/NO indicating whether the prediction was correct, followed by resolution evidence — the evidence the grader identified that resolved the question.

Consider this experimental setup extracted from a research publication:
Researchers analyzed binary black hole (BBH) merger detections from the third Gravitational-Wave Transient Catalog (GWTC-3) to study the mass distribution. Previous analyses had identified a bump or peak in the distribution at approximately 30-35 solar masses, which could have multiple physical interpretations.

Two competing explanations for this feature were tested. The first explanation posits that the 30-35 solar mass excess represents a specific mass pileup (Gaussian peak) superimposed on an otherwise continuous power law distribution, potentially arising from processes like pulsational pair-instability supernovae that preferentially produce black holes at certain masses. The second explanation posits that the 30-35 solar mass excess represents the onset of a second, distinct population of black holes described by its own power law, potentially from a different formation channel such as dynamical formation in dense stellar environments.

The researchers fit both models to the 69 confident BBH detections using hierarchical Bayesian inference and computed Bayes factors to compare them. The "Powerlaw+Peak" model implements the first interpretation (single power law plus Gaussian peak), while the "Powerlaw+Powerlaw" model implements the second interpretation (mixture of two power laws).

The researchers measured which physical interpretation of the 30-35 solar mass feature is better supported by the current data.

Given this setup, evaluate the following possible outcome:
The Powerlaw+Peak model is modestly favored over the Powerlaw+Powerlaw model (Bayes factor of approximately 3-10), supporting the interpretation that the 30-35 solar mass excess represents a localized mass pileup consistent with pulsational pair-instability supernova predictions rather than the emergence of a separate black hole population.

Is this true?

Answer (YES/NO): NO